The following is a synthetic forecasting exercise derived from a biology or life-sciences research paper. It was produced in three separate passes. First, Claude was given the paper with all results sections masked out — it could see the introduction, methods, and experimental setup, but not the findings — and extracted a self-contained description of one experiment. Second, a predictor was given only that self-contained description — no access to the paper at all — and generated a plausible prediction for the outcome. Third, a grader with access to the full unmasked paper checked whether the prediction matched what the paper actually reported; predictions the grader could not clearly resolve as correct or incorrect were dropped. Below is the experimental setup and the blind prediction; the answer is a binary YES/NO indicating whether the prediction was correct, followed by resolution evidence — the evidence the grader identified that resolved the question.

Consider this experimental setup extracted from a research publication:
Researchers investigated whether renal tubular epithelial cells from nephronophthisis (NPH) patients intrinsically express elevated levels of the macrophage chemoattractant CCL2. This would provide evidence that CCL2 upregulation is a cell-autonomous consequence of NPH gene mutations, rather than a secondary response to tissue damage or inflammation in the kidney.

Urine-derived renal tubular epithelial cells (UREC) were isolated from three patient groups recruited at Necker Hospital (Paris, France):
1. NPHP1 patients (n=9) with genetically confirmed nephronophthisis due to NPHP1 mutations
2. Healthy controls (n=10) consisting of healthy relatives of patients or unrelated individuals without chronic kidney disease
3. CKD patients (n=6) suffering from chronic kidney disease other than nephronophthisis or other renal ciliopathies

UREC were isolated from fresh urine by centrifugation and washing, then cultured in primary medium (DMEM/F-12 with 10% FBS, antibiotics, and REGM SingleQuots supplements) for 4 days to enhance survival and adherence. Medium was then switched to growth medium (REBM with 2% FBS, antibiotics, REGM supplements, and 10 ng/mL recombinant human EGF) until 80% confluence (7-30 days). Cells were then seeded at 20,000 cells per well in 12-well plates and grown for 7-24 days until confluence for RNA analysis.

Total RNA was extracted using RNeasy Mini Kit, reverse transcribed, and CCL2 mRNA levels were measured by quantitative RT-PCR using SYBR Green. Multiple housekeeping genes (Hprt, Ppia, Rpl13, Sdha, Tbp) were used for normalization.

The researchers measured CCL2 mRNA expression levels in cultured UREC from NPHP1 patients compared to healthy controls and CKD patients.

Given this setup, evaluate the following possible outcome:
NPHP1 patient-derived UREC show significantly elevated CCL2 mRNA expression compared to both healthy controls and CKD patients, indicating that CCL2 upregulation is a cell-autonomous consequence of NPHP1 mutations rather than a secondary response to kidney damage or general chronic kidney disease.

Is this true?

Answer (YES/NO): NO